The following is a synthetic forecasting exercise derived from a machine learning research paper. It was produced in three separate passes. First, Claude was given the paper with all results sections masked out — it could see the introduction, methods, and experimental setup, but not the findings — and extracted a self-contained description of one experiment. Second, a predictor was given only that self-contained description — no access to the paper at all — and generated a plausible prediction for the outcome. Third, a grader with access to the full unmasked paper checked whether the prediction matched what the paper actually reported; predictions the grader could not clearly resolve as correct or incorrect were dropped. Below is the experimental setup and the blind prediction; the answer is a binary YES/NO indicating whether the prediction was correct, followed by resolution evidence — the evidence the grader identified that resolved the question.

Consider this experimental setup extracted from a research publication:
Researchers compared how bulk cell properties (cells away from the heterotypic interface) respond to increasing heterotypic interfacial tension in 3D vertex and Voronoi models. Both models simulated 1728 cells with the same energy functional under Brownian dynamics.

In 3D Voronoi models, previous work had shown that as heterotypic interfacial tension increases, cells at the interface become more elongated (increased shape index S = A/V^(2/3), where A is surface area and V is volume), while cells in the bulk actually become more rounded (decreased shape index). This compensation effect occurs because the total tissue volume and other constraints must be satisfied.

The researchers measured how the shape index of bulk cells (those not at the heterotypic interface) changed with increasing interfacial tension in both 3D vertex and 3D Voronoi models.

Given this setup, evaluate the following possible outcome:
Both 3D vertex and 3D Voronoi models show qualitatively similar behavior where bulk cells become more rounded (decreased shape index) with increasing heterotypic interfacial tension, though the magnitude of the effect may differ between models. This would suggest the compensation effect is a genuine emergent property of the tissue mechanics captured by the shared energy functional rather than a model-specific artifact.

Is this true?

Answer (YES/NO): YES